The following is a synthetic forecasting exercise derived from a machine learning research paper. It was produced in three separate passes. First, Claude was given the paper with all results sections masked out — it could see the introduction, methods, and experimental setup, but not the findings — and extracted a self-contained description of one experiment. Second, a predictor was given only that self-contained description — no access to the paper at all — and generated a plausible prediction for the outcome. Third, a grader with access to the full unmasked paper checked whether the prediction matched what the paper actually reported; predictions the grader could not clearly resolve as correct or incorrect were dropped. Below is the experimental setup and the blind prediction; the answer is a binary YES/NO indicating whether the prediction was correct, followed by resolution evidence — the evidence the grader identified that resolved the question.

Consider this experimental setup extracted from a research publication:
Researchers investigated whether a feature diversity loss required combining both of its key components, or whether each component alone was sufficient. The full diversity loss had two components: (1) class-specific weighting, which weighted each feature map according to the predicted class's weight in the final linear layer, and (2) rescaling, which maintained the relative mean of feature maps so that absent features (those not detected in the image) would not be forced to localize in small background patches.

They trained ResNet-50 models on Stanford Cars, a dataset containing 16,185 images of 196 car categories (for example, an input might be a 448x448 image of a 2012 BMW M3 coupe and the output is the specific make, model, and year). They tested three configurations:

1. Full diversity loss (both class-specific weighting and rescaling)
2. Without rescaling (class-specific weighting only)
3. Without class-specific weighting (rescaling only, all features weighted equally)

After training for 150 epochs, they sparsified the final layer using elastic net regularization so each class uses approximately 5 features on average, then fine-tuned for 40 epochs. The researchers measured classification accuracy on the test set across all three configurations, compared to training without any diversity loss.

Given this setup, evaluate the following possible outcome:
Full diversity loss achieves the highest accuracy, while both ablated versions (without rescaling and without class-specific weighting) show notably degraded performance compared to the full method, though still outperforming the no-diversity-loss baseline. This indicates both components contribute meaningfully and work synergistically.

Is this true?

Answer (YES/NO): YES